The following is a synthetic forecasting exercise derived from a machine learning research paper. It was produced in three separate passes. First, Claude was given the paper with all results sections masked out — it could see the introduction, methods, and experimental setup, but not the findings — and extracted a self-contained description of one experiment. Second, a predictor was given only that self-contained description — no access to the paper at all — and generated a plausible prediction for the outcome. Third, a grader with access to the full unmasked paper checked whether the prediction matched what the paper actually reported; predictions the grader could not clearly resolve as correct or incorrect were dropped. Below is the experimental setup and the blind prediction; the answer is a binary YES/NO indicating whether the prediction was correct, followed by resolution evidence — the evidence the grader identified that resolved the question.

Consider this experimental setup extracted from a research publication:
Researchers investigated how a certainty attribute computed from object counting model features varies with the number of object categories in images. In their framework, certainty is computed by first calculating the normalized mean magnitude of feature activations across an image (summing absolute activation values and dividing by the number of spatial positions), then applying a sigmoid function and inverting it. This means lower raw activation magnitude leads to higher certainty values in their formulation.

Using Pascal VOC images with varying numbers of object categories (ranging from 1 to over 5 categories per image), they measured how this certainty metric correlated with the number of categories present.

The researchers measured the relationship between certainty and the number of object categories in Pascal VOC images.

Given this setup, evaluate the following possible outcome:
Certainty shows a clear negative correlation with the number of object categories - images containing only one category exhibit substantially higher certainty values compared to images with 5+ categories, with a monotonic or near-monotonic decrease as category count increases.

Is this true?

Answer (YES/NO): YES